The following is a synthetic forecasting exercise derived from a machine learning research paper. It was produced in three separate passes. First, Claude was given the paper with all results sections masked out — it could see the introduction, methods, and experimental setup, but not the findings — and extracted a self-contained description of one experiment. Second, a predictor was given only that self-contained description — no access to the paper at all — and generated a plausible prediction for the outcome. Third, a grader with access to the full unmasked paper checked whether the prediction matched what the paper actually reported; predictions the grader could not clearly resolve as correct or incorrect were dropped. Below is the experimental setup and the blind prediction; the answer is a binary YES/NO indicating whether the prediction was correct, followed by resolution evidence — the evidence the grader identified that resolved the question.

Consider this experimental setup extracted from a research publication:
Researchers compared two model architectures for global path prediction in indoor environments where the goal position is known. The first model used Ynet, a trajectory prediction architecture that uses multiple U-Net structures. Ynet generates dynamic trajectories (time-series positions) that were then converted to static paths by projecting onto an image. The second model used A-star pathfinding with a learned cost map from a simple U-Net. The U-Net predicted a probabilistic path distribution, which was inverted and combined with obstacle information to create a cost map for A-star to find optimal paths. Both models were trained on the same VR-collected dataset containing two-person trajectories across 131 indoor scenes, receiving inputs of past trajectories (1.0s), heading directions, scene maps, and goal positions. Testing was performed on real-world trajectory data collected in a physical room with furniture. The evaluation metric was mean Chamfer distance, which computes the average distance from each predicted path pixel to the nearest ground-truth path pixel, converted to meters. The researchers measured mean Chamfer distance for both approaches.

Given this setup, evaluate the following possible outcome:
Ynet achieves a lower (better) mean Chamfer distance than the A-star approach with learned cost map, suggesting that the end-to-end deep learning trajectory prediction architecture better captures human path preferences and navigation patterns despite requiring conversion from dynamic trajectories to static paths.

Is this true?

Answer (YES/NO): NO